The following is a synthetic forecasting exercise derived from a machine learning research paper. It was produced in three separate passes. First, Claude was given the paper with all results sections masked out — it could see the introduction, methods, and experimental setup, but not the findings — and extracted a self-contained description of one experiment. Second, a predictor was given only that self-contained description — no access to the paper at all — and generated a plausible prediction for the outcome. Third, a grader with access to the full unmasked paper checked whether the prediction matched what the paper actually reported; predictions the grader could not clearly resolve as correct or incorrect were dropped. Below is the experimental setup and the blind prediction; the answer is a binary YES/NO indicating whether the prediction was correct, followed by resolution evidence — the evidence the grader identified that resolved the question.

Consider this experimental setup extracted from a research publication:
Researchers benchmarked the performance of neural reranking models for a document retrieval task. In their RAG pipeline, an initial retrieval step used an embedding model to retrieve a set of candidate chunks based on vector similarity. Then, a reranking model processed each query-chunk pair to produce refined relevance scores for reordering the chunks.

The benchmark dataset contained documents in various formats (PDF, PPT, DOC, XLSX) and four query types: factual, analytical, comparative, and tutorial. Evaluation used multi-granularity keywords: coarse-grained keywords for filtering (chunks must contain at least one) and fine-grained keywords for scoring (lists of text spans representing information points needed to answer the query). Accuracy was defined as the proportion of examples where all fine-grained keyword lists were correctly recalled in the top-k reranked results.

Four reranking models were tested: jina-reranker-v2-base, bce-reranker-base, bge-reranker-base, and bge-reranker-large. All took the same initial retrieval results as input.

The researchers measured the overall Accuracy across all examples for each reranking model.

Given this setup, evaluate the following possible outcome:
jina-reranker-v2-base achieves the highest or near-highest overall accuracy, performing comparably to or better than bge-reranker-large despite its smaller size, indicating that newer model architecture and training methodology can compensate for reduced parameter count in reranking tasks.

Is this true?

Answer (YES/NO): NO